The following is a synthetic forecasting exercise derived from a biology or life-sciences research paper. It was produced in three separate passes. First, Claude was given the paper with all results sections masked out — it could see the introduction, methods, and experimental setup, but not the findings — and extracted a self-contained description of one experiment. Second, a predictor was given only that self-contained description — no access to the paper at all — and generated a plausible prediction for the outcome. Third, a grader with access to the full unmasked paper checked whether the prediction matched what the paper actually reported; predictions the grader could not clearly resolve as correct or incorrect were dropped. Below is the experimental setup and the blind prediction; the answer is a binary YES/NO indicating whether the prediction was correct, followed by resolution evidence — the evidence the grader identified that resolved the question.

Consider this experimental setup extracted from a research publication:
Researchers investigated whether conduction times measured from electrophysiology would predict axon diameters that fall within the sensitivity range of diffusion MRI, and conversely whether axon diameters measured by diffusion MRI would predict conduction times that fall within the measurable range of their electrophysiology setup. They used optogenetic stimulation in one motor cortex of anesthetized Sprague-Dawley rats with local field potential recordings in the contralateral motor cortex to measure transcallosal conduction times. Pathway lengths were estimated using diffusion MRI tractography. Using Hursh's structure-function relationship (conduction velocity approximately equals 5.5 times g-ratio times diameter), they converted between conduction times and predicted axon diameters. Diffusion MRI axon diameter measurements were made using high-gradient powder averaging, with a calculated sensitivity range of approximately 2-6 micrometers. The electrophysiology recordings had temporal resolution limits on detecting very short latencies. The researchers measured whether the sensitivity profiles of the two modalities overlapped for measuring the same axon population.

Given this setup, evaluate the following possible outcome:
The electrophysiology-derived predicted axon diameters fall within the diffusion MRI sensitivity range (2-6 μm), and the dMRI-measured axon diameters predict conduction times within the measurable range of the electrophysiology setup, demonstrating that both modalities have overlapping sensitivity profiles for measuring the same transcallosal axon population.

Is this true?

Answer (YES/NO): NO